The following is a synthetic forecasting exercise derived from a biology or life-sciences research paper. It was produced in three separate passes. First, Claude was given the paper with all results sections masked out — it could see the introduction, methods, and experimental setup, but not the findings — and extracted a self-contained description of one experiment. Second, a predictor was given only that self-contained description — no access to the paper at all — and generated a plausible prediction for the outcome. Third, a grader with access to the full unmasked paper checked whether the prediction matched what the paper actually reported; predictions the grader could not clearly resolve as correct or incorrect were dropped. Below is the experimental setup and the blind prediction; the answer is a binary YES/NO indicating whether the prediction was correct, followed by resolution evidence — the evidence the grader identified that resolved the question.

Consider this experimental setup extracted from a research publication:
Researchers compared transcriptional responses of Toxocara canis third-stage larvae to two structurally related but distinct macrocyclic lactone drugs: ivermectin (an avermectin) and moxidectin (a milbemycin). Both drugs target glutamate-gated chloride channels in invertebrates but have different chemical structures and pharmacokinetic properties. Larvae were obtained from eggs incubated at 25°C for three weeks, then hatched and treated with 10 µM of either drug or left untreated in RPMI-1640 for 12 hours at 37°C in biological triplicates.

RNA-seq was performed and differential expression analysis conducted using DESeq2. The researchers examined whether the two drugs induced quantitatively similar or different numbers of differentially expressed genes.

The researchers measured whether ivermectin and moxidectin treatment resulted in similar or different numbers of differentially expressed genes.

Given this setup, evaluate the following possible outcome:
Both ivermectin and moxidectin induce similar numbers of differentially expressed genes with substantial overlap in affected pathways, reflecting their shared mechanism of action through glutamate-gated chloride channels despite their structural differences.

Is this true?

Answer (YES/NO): NO